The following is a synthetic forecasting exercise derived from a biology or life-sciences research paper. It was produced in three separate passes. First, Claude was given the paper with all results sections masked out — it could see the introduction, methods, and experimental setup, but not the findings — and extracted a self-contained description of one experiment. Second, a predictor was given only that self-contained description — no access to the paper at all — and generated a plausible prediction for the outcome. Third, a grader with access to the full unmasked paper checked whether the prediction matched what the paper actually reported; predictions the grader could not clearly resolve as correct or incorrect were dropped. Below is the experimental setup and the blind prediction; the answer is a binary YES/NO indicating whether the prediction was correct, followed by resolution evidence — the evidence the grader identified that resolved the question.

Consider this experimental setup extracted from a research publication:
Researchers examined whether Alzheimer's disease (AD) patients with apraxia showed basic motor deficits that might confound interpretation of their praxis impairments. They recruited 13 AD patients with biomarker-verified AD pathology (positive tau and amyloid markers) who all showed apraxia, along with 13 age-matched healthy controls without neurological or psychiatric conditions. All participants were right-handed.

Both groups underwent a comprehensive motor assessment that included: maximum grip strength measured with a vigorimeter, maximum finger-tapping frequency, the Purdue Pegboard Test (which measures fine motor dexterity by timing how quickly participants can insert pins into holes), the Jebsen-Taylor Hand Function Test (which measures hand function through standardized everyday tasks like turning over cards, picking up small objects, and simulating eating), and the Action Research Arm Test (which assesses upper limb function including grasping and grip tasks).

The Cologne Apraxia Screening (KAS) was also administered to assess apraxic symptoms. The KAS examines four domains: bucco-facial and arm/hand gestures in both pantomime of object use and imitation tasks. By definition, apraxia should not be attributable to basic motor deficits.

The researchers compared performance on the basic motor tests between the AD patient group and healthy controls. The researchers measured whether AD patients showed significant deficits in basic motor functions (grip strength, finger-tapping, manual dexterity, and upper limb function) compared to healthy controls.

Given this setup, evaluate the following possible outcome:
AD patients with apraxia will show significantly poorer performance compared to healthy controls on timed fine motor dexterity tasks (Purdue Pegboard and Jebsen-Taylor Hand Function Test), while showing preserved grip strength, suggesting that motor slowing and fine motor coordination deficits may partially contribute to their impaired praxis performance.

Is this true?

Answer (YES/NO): NO